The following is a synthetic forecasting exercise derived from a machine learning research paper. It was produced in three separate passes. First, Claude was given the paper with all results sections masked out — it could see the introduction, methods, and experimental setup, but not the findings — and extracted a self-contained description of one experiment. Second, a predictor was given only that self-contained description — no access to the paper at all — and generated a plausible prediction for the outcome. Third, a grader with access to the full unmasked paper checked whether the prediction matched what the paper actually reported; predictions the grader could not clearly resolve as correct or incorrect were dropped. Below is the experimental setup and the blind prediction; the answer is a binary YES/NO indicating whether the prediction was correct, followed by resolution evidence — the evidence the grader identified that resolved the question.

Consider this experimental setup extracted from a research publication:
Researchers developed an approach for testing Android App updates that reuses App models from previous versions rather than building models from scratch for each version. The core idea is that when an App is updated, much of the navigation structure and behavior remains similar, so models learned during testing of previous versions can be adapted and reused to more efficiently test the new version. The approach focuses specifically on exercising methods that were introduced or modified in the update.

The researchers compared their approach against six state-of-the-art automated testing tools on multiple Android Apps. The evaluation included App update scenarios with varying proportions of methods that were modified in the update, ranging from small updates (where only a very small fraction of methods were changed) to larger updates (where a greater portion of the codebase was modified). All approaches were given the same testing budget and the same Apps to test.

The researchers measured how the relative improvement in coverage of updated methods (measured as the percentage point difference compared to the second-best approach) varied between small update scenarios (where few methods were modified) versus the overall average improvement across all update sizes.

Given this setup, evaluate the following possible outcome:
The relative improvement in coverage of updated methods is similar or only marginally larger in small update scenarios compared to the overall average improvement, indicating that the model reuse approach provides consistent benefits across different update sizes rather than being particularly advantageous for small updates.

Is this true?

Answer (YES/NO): NO